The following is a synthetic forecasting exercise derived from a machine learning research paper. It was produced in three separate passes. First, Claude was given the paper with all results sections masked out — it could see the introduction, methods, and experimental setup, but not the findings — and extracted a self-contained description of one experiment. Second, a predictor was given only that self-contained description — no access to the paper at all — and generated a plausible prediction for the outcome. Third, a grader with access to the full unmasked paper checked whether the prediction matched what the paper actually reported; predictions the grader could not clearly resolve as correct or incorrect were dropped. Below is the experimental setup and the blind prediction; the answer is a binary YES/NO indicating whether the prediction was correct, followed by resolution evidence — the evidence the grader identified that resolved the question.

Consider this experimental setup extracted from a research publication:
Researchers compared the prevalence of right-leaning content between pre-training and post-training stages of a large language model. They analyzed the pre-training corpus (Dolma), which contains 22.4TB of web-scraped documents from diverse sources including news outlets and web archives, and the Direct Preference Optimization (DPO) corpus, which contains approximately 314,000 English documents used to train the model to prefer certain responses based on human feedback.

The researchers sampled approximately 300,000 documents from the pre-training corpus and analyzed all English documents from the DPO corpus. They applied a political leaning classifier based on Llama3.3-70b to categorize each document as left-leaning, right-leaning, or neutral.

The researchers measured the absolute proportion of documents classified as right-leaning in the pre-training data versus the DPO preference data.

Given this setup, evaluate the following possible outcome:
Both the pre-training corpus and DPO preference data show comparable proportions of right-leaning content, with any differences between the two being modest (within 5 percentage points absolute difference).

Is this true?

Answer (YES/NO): NO